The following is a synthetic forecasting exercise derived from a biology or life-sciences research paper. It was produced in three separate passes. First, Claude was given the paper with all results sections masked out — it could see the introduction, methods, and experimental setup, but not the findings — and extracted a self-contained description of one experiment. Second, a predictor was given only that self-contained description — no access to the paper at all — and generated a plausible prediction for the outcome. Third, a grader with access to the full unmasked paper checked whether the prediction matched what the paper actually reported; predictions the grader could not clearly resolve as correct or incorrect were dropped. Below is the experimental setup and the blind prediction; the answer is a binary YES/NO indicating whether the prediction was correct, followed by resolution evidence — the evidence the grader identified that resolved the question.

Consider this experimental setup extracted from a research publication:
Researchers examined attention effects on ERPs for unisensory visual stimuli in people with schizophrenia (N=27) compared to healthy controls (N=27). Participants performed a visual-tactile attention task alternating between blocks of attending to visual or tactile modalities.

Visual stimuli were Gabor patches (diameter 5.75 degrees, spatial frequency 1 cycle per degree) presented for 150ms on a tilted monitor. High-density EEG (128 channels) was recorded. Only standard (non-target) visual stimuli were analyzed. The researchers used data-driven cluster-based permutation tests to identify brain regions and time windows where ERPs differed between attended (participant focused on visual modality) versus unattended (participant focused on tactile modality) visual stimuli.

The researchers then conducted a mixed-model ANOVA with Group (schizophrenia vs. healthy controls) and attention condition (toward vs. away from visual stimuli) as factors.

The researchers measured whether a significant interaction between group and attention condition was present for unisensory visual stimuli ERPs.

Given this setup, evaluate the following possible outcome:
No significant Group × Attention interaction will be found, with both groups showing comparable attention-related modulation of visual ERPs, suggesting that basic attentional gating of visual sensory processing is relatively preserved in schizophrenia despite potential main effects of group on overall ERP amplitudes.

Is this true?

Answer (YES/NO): NO